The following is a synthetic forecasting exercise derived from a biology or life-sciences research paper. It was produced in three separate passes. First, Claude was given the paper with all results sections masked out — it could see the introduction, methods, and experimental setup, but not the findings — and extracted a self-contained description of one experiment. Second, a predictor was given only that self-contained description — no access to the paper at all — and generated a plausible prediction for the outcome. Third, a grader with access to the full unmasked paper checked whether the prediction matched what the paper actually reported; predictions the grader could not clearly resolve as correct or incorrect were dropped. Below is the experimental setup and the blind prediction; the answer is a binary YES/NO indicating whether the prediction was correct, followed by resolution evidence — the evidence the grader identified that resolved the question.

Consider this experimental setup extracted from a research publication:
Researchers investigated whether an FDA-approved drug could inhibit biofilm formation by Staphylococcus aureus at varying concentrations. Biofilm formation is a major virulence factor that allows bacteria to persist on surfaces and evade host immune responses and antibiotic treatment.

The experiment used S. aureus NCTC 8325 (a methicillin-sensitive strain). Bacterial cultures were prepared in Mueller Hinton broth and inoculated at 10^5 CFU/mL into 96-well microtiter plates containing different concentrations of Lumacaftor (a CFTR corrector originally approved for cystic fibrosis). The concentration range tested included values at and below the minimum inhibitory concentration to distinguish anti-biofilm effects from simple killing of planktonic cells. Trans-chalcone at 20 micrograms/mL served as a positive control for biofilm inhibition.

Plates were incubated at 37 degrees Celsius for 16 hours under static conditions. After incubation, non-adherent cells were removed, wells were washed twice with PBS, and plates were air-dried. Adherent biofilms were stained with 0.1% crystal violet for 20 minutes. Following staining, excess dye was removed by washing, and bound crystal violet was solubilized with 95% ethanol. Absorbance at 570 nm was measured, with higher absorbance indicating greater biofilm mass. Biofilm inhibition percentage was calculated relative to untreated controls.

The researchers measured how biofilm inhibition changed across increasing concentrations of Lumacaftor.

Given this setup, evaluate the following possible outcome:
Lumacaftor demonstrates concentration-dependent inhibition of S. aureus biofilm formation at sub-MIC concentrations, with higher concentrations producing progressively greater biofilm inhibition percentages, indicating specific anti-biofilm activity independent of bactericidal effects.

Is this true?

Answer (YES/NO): YES